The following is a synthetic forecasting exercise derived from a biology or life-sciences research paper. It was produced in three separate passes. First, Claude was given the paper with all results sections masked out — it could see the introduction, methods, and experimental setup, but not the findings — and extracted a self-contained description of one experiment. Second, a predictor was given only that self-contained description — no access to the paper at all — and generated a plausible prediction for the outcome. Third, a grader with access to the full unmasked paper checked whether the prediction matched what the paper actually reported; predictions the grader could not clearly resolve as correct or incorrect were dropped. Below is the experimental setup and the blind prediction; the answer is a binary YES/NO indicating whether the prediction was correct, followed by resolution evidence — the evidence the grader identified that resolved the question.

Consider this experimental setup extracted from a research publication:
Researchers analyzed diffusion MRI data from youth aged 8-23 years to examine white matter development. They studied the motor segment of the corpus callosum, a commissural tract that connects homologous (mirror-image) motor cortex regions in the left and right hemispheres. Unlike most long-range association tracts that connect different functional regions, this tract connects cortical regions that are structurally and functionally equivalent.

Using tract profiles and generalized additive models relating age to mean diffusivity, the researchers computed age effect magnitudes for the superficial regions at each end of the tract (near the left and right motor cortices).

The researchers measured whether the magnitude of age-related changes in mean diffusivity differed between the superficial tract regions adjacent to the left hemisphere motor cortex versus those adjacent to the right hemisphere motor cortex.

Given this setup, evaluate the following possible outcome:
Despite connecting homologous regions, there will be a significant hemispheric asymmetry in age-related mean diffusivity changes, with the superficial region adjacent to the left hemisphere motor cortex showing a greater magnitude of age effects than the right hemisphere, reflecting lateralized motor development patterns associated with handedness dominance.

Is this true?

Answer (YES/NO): NO